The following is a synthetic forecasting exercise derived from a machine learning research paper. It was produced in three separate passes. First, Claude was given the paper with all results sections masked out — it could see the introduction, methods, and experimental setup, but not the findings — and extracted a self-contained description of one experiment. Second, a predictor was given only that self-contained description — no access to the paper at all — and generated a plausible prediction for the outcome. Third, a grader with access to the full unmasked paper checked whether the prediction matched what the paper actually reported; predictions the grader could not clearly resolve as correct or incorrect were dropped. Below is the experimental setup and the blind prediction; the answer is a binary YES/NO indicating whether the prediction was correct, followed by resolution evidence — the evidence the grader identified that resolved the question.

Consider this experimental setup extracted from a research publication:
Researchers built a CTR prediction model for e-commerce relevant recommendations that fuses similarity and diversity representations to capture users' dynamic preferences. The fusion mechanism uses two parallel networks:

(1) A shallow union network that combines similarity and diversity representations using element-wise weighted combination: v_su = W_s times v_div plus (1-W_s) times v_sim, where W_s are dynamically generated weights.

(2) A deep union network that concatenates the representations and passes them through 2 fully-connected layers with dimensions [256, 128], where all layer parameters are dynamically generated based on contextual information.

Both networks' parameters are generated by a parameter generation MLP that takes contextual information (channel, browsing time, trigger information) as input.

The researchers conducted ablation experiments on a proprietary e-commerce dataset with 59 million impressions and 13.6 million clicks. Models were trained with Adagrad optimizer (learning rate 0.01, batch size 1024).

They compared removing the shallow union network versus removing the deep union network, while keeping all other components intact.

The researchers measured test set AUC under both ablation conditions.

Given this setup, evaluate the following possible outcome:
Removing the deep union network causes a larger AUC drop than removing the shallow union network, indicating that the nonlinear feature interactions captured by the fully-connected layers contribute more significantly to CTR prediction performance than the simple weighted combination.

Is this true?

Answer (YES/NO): YES